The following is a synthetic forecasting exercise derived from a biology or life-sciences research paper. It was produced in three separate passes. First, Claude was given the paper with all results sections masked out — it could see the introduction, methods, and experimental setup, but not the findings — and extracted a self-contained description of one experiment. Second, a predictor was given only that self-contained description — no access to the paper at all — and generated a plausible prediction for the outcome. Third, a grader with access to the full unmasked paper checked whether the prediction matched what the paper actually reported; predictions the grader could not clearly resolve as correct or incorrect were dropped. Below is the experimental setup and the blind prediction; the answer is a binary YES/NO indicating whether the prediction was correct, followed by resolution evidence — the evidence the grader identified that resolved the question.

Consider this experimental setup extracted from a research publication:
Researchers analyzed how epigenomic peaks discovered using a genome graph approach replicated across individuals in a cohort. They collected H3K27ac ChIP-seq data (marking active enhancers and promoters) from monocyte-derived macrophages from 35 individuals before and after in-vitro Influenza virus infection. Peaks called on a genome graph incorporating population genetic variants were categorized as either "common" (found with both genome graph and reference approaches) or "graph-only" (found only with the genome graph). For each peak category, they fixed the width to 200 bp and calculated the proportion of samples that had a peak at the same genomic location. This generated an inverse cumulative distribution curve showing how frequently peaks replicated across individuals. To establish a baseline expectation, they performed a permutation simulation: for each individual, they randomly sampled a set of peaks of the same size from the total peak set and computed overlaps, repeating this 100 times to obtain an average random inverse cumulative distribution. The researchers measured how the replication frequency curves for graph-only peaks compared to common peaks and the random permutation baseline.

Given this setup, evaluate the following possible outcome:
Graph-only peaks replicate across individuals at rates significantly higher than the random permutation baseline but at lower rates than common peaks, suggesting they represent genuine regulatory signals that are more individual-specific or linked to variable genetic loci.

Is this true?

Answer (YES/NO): YES